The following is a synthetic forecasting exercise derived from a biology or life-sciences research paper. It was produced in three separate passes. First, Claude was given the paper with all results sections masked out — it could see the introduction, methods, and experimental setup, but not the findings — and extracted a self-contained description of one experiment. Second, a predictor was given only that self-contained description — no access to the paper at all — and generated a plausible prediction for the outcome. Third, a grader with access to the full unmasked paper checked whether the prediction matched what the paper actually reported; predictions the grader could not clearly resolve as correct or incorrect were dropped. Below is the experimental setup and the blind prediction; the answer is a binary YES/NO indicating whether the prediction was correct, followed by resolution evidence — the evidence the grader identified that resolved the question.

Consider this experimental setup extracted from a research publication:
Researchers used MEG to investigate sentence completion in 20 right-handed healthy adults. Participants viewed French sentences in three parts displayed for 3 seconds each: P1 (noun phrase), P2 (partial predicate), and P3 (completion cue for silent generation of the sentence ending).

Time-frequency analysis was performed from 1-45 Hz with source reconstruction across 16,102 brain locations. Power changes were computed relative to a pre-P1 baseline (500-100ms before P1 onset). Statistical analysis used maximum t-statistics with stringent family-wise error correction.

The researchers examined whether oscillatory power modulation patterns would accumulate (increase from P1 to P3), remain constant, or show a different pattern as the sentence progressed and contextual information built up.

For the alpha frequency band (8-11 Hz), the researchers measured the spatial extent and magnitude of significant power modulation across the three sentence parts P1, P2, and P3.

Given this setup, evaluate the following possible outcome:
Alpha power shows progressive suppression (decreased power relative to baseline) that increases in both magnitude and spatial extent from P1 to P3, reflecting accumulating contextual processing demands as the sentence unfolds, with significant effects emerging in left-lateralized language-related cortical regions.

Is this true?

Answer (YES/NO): NO